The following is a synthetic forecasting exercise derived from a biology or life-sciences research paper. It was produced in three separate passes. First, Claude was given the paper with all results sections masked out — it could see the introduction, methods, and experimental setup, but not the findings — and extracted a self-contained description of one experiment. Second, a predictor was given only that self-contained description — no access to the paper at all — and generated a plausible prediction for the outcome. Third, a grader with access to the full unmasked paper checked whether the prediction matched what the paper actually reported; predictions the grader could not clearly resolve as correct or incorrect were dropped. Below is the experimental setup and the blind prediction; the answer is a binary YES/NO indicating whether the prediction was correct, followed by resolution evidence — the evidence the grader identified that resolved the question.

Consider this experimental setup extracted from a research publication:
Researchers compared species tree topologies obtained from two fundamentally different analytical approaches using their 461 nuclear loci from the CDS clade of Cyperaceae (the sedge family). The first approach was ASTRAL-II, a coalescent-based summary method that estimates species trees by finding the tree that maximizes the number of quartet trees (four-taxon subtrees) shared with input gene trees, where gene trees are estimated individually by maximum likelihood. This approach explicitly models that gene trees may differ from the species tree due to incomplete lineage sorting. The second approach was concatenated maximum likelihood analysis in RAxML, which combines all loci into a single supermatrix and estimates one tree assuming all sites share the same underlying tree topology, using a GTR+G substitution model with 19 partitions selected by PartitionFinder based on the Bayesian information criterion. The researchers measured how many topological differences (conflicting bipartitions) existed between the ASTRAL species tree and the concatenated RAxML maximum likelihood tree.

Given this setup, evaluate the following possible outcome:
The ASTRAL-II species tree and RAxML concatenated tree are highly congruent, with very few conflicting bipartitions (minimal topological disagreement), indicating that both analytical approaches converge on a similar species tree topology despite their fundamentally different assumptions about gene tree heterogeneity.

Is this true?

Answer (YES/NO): YES